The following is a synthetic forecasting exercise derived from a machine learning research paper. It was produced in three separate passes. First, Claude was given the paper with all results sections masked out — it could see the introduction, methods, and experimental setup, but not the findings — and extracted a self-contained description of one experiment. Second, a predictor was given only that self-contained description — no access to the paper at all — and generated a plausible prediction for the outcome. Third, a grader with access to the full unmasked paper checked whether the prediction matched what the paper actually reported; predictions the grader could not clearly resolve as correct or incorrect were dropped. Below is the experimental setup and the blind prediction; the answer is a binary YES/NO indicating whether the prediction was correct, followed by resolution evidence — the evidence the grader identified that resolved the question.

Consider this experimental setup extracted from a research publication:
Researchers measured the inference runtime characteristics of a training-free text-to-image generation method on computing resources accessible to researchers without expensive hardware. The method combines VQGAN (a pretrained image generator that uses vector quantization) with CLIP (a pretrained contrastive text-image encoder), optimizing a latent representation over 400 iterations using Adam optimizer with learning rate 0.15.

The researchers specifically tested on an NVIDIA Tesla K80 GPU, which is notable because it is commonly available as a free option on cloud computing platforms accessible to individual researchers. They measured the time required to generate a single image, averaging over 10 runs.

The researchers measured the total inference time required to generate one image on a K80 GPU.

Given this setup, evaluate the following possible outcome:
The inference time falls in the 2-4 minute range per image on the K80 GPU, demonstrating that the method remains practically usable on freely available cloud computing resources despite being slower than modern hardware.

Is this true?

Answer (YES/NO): NO